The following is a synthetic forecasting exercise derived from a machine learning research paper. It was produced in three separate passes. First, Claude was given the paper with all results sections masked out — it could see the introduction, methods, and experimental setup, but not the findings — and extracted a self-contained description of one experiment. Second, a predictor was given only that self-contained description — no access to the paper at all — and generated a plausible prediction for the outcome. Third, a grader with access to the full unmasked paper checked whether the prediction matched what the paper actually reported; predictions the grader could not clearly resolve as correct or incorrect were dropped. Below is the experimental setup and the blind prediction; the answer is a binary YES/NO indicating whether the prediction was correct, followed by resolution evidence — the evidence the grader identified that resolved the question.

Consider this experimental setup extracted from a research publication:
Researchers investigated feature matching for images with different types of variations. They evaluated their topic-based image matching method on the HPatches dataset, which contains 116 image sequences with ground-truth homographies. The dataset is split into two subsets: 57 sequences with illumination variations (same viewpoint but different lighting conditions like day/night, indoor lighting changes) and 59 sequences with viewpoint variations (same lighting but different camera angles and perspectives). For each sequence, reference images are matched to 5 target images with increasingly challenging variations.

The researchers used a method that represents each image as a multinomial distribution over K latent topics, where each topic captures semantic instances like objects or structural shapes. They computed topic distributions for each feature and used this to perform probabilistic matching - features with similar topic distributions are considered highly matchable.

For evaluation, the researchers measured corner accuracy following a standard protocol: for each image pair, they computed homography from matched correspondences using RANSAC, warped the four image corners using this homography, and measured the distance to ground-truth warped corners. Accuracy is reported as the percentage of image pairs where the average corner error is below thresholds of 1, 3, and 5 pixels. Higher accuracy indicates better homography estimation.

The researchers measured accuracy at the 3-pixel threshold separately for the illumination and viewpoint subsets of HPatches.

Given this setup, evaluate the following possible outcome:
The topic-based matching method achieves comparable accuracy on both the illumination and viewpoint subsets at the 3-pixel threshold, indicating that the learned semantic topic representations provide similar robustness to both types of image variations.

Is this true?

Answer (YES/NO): NO